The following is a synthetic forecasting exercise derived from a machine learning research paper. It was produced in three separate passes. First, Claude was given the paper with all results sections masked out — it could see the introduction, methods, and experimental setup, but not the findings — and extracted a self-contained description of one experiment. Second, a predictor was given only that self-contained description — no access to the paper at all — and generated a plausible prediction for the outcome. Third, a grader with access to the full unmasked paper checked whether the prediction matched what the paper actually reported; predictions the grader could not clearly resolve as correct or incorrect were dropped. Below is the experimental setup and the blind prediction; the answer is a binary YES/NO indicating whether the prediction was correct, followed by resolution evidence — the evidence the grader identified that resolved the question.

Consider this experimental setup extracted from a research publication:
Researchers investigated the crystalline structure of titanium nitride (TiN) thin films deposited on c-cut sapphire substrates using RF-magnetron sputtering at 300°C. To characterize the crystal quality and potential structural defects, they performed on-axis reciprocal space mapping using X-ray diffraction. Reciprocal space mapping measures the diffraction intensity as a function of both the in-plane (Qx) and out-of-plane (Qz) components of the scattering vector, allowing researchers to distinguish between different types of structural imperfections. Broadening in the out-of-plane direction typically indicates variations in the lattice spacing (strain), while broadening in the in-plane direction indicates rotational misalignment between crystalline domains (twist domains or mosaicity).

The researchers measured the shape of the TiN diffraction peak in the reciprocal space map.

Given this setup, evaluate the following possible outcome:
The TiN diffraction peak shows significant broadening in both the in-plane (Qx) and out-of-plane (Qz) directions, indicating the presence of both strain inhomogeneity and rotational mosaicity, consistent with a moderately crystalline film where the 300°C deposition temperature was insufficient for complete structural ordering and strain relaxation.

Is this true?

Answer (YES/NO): NO